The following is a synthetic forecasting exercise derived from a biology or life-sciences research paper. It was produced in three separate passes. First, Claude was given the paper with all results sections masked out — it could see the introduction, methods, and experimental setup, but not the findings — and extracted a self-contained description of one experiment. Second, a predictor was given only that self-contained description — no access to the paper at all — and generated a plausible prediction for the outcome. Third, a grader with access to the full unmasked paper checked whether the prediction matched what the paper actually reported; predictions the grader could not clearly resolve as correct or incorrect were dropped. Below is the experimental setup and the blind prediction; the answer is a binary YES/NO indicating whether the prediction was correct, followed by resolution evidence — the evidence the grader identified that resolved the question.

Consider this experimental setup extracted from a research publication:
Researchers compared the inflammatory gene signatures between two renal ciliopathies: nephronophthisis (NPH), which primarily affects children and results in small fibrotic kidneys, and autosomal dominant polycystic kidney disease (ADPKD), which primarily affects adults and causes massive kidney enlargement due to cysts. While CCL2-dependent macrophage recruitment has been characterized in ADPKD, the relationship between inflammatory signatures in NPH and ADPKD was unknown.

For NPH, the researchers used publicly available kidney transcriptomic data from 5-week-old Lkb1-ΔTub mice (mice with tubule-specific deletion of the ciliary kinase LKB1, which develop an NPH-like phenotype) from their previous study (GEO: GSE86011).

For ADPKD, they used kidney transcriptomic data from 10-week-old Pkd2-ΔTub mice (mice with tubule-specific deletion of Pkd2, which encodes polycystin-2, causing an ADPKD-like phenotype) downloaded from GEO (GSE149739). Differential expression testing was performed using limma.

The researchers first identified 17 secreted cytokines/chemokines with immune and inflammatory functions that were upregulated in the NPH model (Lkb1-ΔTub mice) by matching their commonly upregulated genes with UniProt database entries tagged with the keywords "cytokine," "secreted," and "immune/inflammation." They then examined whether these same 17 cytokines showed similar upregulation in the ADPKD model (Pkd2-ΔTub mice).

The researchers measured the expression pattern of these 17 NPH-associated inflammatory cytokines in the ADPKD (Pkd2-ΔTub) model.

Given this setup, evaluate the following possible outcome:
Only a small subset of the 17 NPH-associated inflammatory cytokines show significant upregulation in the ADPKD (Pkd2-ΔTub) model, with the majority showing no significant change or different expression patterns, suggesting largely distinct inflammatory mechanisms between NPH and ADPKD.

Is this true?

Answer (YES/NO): YES